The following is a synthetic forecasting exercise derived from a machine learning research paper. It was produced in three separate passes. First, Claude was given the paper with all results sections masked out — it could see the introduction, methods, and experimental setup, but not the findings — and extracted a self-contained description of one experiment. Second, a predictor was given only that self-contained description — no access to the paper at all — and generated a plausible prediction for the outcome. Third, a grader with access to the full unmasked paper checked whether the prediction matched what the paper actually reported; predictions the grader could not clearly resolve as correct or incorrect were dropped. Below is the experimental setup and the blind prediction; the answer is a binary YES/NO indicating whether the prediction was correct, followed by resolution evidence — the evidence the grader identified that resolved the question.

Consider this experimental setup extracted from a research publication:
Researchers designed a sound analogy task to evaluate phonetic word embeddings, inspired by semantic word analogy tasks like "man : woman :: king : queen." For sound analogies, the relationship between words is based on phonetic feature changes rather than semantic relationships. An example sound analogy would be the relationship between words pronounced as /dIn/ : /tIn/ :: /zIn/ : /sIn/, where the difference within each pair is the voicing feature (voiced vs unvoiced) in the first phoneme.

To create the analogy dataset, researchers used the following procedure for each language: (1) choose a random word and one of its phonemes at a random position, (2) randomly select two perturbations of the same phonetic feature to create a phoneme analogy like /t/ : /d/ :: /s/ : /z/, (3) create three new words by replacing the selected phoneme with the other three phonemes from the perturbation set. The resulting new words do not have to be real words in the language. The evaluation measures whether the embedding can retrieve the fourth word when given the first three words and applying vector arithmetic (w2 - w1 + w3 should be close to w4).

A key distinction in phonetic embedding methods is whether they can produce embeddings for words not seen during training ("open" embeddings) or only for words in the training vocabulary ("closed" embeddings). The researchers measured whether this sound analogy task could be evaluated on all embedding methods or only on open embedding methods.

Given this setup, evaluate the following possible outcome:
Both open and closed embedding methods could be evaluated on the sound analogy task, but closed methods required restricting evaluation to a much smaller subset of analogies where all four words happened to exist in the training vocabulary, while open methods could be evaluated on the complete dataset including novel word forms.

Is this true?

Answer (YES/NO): NO